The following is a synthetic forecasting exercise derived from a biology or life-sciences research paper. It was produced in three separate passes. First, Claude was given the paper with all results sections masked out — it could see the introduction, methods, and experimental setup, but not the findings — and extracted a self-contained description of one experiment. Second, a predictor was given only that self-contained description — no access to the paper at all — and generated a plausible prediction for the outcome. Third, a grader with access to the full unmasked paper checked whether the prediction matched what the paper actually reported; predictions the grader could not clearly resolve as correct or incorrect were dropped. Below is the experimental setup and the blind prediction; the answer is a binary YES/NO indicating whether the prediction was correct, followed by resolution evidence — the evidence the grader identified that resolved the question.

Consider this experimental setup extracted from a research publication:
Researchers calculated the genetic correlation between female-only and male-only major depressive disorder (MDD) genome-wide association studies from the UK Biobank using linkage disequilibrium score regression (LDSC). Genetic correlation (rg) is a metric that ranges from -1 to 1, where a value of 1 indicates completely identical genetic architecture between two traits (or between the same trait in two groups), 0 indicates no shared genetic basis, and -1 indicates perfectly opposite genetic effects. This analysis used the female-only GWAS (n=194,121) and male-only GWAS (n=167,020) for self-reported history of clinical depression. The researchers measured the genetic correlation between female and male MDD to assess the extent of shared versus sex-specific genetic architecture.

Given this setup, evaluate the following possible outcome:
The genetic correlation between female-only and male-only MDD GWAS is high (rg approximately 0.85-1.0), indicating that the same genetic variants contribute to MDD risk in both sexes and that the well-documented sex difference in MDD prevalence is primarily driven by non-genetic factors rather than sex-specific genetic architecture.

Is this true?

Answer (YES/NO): YES